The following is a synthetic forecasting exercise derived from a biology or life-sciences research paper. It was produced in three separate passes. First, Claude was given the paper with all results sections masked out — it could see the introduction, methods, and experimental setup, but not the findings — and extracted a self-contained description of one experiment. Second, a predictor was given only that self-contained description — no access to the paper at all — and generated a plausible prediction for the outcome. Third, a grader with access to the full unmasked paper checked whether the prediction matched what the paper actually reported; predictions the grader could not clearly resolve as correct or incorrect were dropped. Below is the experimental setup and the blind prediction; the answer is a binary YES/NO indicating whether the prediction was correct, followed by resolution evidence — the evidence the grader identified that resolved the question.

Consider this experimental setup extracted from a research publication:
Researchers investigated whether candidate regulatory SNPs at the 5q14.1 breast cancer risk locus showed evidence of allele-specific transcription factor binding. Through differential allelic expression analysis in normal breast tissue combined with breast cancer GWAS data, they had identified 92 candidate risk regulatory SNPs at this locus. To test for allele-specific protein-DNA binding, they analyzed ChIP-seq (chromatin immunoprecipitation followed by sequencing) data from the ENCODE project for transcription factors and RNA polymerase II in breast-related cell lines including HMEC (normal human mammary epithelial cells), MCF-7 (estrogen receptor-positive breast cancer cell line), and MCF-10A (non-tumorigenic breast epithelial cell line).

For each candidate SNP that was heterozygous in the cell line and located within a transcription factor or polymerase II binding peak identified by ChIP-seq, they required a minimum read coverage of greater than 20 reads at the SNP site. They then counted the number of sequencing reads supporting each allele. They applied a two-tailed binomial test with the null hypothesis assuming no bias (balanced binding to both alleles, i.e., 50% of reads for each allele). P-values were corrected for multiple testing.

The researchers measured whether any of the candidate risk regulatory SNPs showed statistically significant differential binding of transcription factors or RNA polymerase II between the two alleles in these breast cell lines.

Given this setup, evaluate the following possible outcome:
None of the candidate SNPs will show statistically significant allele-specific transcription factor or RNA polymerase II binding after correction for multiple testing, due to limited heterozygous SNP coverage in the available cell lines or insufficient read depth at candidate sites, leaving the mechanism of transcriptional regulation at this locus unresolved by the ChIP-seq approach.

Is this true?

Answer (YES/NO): NO